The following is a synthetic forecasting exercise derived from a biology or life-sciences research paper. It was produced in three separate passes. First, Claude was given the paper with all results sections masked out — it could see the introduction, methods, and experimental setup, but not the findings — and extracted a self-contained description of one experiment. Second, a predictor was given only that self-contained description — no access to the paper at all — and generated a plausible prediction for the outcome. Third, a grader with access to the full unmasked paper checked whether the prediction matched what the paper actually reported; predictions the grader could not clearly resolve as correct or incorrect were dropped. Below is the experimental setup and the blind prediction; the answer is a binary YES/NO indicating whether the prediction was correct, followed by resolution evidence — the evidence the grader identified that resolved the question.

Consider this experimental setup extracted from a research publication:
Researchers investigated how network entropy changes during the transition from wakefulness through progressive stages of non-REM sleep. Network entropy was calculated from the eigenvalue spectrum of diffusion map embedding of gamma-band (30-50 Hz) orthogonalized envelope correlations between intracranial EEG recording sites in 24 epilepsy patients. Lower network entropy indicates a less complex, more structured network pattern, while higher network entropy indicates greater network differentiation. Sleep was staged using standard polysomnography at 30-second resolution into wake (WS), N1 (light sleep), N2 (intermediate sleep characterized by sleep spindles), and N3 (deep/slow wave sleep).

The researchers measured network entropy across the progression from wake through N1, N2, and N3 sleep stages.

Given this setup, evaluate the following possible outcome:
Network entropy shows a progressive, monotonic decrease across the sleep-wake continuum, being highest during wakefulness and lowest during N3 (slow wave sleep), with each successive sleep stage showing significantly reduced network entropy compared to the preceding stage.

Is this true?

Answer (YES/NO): YES